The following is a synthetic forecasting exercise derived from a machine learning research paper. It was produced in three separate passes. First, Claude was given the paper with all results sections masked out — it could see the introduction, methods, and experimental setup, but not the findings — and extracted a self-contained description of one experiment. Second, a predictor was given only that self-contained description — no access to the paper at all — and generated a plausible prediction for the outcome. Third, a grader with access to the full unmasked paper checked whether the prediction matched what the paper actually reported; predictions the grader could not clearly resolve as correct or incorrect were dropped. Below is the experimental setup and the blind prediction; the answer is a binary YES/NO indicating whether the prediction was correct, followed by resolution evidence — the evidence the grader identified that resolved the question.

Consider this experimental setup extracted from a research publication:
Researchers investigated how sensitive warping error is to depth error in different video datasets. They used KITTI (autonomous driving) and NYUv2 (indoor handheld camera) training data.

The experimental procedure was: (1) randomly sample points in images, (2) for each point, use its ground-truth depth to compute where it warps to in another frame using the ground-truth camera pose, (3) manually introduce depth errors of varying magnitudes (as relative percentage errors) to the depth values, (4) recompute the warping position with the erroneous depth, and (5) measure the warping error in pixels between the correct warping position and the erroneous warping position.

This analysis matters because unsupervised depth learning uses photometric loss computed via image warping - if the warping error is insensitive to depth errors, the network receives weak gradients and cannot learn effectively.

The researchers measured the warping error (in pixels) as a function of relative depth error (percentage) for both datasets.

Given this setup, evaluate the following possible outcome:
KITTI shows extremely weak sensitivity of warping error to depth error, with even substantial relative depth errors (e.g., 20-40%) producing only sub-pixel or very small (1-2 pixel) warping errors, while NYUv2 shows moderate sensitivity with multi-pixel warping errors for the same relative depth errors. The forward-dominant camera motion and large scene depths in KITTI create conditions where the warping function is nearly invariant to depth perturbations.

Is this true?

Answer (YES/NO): NO